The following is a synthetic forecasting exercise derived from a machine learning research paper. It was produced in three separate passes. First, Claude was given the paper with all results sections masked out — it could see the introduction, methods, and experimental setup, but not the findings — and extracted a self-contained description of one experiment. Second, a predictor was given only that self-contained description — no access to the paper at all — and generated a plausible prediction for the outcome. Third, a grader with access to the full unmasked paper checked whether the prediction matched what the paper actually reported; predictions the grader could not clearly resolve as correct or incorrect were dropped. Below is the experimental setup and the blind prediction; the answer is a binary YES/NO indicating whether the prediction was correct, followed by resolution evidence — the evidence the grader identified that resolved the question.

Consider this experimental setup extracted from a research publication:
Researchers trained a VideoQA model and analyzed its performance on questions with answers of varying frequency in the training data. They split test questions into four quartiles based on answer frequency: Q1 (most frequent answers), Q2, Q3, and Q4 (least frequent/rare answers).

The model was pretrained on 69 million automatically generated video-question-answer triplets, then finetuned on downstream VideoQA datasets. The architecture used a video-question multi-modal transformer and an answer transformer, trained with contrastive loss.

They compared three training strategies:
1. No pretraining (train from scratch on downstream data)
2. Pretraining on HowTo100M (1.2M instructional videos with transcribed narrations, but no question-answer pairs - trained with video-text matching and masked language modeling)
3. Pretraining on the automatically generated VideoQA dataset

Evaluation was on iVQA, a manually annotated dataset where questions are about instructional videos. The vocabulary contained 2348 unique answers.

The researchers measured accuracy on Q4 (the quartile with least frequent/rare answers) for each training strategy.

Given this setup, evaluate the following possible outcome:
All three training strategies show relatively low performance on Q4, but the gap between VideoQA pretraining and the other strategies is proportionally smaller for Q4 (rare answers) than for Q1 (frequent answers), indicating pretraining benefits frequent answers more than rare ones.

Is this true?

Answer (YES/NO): NO